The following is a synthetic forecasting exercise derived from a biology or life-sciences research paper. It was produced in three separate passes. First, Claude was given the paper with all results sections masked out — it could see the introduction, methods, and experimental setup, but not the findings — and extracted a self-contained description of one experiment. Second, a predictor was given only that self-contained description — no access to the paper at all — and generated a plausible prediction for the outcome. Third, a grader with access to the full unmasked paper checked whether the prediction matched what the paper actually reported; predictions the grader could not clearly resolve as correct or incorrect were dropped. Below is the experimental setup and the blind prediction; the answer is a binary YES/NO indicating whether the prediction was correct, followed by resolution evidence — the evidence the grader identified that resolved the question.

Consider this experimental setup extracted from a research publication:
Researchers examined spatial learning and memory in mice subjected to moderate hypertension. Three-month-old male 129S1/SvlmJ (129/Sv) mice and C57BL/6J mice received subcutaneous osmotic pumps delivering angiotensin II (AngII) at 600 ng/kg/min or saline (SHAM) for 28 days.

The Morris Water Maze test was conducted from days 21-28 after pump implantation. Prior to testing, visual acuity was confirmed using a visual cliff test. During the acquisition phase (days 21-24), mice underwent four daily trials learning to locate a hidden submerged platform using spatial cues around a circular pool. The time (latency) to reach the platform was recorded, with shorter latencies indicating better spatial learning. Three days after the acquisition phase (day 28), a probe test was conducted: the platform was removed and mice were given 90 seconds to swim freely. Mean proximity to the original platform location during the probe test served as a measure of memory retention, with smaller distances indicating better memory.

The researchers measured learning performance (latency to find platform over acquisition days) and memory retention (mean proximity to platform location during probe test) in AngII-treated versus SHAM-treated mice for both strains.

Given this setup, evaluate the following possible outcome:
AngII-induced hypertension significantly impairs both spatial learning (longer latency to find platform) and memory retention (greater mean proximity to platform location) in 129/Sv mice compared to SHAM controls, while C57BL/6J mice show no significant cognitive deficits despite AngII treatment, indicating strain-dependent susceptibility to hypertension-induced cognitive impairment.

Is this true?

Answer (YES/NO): YES